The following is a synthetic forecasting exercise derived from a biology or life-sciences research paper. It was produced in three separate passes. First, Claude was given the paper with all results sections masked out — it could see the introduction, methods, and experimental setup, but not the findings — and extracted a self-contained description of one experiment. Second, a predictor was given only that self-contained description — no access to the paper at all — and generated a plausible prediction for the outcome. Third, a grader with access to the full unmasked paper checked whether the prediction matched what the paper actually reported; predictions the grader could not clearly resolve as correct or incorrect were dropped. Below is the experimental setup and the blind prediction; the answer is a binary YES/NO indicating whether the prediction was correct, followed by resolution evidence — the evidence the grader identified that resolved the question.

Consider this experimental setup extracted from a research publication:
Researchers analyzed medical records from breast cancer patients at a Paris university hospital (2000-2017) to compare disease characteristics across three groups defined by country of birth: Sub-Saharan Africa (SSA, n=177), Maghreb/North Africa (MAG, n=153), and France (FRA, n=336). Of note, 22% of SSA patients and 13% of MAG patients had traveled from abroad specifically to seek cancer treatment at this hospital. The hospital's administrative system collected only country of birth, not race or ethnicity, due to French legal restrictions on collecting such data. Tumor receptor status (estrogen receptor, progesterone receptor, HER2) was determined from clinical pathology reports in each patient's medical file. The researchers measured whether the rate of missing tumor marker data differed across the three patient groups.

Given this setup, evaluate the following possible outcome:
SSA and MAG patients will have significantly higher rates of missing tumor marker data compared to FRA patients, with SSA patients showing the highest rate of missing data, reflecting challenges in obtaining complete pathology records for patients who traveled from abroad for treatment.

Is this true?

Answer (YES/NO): NO